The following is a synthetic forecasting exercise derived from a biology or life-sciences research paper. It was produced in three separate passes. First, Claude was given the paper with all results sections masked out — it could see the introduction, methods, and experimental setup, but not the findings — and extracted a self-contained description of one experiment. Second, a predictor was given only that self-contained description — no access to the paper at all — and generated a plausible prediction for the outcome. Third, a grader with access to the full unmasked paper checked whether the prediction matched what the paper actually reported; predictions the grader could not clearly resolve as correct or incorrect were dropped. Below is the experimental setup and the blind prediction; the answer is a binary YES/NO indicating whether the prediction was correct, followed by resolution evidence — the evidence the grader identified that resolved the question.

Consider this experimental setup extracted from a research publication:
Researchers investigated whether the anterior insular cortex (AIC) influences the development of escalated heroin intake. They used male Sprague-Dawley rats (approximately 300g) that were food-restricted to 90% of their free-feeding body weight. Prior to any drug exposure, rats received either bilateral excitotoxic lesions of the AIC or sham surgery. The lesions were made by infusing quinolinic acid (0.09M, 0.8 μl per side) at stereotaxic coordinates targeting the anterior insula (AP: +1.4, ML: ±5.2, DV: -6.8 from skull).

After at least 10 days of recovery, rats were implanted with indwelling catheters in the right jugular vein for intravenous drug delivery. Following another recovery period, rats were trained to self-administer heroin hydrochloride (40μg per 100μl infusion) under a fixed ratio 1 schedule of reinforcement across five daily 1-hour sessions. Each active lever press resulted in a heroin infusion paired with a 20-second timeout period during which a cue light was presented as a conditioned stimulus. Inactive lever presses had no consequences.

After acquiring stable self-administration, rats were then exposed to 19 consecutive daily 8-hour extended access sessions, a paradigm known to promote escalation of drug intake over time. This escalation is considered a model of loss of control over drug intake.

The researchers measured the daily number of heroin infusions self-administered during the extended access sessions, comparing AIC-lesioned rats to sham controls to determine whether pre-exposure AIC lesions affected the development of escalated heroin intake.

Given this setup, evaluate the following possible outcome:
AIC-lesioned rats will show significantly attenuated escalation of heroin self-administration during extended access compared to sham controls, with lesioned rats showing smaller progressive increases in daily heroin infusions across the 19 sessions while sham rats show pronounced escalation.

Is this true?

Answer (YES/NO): NO